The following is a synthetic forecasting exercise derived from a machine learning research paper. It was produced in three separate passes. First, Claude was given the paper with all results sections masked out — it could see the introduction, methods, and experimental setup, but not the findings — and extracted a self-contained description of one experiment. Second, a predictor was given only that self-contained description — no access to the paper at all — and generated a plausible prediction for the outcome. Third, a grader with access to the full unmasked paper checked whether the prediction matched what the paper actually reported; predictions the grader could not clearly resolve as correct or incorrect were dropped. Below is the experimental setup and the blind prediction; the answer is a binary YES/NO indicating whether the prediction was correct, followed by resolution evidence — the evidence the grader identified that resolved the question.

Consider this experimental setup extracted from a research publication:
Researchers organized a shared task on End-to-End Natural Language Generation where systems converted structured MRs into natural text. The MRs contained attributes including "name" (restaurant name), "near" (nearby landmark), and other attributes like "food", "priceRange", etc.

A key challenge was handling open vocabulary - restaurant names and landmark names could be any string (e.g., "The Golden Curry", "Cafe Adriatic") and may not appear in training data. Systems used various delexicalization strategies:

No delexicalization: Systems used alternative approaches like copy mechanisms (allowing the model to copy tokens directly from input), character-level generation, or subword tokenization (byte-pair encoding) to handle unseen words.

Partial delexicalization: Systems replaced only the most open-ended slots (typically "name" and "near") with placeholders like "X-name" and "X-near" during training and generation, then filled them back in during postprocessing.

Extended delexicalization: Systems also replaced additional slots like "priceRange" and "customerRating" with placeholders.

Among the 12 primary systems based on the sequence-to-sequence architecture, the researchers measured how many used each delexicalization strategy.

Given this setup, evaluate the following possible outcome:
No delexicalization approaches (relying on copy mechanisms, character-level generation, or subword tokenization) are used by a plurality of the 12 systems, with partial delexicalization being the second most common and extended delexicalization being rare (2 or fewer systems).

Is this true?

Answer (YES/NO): NO